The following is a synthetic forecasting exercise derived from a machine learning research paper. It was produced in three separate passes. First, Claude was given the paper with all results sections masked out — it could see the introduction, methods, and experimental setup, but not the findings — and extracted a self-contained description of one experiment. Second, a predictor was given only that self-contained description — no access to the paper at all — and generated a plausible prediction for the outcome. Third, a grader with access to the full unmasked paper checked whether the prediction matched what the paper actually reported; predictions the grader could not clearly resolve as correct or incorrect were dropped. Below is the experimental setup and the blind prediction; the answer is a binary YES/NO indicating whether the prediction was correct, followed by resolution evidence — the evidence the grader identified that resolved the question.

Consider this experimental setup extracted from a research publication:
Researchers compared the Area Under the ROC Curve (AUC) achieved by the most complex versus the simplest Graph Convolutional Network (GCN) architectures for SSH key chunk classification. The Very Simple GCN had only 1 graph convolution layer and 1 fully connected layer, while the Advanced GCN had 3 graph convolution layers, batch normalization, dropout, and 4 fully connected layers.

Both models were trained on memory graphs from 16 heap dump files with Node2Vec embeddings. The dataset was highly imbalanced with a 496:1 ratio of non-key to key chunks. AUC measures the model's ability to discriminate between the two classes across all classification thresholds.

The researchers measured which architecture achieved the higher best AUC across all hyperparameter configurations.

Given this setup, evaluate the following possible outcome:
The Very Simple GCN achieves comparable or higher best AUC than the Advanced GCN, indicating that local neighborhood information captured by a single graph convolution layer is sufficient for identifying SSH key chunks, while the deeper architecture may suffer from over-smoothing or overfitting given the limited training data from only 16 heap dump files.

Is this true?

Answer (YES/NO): YES